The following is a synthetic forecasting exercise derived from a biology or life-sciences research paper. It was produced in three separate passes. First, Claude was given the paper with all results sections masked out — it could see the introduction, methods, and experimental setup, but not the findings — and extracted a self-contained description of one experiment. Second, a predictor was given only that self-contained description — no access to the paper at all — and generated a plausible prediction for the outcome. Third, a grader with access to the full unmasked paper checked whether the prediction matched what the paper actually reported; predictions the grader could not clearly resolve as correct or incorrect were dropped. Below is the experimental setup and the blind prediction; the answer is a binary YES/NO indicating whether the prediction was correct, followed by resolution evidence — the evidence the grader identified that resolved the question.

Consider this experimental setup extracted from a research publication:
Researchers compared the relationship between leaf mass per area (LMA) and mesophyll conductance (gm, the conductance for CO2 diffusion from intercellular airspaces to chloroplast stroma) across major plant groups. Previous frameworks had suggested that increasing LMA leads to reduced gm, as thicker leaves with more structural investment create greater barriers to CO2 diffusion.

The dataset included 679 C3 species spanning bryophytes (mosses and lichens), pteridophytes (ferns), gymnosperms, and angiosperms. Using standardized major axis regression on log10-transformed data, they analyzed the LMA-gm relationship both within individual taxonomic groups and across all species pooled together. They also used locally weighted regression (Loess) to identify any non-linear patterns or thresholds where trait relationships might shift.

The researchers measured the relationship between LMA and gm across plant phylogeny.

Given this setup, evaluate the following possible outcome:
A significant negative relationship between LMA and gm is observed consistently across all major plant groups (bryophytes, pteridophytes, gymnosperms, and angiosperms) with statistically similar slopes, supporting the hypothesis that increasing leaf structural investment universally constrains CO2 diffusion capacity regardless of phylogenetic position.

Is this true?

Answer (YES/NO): NO